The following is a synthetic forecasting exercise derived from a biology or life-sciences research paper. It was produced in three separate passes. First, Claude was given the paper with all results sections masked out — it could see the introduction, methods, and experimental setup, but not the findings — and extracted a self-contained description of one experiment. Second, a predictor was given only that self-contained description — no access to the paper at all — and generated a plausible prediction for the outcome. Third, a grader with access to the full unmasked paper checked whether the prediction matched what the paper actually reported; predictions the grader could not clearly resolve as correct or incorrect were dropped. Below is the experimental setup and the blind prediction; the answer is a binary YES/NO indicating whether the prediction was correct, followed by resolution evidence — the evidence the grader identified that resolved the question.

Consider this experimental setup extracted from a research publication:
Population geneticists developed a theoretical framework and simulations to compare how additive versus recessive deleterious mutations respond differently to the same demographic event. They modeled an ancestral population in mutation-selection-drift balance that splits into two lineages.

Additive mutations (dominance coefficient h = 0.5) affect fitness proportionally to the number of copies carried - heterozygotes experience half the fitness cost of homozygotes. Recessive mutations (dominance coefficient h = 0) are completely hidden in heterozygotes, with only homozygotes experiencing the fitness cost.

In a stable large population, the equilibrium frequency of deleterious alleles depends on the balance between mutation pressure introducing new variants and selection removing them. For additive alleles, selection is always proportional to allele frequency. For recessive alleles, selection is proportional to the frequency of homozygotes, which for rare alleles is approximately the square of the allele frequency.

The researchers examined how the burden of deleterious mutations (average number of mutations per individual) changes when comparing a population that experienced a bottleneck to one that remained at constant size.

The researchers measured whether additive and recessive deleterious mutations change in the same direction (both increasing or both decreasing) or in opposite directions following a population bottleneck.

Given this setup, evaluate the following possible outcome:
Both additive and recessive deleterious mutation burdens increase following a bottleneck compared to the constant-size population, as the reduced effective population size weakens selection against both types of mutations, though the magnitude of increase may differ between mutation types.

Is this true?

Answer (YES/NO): NO